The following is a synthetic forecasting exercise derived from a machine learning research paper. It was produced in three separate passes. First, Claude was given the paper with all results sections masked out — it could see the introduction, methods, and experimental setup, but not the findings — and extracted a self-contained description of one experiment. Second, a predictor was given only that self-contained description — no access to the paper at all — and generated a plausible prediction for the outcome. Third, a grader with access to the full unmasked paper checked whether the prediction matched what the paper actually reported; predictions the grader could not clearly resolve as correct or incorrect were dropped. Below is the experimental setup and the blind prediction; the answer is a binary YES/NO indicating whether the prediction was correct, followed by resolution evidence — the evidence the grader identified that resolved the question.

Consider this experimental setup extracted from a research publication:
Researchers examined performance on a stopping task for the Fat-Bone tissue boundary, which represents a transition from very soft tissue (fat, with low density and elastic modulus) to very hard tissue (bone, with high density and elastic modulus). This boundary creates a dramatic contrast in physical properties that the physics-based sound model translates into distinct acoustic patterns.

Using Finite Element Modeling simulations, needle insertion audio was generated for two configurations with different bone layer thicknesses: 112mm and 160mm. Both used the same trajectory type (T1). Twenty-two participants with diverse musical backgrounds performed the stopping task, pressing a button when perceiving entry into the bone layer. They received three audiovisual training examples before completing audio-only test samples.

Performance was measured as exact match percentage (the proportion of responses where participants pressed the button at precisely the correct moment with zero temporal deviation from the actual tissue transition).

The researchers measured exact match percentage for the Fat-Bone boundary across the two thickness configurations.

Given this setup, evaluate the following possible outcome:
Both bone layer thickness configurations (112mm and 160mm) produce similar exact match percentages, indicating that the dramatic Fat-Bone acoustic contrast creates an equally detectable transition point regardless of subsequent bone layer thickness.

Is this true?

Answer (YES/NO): NO